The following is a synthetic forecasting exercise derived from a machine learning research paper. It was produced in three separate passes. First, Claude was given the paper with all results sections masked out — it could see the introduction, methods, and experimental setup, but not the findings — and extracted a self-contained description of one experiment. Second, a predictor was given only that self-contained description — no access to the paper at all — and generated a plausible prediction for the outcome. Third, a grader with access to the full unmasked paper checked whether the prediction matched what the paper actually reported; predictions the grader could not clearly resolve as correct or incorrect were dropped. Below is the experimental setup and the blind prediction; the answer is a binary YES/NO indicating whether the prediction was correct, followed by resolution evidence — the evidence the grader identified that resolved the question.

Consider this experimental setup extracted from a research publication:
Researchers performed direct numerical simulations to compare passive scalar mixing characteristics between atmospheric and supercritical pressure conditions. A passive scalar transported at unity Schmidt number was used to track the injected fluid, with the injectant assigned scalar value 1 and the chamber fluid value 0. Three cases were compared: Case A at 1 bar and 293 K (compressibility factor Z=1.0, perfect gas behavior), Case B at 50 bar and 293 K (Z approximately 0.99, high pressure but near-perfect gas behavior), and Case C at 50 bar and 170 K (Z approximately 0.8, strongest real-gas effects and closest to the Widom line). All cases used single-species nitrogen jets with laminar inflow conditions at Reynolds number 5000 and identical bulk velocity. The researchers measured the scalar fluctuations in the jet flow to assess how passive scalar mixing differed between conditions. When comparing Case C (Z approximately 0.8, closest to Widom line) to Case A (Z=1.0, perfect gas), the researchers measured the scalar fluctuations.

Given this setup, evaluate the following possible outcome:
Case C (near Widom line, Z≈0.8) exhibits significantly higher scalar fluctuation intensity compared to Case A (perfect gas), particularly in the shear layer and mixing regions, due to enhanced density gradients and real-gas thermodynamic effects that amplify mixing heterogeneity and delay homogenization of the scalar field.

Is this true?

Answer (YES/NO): NO